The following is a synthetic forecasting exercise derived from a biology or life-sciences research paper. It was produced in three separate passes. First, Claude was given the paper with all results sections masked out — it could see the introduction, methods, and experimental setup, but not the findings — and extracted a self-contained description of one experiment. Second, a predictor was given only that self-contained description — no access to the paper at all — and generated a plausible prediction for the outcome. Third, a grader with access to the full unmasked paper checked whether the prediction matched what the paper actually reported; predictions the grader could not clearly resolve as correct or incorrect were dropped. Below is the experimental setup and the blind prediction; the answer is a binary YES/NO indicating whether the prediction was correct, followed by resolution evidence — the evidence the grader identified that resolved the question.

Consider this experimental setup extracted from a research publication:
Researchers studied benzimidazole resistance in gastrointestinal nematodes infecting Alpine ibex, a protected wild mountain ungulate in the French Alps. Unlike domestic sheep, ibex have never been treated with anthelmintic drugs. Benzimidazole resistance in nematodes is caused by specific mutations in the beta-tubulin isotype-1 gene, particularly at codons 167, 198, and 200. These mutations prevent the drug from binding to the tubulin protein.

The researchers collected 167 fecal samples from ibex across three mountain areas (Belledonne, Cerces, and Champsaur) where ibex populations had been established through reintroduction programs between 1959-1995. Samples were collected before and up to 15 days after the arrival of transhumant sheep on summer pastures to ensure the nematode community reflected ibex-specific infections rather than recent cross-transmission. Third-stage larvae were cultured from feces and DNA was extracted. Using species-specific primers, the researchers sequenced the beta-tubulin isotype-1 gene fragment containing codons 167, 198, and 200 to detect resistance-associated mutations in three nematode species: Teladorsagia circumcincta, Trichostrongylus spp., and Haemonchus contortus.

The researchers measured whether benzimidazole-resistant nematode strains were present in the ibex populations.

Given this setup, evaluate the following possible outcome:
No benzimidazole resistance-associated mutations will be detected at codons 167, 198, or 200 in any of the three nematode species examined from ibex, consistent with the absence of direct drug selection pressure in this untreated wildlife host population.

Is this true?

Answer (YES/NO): NO